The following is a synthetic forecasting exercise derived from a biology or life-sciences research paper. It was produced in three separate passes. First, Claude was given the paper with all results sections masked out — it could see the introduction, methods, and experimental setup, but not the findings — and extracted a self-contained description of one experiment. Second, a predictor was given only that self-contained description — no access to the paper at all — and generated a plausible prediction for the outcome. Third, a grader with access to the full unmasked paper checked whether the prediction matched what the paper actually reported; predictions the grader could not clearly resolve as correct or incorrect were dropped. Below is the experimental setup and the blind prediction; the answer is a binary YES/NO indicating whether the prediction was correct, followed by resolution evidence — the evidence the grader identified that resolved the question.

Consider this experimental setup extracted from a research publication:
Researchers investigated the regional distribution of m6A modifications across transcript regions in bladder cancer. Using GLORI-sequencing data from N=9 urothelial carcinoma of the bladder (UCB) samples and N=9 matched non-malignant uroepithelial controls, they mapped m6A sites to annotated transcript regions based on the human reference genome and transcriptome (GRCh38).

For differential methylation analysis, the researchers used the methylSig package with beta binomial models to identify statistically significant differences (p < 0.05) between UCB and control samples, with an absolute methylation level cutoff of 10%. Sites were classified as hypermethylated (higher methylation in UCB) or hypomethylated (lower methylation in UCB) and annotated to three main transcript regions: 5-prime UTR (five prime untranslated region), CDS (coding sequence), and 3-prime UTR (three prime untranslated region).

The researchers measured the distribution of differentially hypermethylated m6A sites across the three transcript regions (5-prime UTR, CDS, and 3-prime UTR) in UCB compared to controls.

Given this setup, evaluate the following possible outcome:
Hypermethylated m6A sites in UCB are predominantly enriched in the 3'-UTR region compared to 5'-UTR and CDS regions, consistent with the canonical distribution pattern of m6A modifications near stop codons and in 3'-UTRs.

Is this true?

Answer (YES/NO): YES